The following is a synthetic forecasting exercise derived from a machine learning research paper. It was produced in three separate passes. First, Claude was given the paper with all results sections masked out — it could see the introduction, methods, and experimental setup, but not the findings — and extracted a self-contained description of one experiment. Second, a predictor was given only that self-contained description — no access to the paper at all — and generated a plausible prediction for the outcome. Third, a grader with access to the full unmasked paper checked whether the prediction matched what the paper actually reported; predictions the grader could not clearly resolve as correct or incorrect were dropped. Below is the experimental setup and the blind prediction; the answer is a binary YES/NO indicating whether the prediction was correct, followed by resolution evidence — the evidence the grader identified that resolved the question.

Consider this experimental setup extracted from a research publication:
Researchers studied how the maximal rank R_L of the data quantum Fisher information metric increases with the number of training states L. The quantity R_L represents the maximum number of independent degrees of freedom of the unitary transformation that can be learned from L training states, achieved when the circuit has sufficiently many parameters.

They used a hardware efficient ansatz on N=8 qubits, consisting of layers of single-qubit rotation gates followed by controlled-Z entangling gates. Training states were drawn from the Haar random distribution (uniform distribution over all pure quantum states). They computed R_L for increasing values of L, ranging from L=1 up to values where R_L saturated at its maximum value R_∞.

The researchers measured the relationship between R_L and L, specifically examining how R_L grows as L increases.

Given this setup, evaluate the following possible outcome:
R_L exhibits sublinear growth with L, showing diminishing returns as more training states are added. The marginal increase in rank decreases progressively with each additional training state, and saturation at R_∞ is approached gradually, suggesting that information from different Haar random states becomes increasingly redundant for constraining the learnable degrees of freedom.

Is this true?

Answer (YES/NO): YES